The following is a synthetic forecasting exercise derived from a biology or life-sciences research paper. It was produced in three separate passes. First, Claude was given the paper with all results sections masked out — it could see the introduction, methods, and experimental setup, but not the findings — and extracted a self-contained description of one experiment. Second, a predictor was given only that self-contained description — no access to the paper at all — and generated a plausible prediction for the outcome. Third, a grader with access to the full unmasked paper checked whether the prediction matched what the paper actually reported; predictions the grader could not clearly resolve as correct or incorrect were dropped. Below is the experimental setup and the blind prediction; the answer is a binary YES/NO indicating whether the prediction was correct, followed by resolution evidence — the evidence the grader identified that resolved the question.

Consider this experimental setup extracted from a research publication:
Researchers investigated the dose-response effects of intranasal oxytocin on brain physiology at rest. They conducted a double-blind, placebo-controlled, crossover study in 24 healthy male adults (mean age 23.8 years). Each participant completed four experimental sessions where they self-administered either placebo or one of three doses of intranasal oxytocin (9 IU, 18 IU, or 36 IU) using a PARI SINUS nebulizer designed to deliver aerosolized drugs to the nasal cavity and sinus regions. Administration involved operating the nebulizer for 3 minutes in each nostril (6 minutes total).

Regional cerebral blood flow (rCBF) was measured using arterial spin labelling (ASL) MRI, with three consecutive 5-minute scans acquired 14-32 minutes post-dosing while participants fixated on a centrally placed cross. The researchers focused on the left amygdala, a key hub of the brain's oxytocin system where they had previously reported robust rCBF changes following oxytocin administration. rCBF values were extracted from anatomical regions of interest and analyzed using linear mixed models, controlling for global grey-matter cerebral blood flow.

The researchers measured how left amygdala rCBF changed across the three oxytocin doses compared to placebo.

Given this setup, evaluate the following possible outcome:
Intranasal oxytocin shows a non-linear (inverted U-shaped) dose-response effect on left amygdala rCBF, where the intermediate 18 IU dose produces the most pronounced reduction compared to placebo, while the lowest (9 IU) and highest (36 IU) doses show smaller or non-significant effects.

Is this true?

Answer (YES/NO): NO